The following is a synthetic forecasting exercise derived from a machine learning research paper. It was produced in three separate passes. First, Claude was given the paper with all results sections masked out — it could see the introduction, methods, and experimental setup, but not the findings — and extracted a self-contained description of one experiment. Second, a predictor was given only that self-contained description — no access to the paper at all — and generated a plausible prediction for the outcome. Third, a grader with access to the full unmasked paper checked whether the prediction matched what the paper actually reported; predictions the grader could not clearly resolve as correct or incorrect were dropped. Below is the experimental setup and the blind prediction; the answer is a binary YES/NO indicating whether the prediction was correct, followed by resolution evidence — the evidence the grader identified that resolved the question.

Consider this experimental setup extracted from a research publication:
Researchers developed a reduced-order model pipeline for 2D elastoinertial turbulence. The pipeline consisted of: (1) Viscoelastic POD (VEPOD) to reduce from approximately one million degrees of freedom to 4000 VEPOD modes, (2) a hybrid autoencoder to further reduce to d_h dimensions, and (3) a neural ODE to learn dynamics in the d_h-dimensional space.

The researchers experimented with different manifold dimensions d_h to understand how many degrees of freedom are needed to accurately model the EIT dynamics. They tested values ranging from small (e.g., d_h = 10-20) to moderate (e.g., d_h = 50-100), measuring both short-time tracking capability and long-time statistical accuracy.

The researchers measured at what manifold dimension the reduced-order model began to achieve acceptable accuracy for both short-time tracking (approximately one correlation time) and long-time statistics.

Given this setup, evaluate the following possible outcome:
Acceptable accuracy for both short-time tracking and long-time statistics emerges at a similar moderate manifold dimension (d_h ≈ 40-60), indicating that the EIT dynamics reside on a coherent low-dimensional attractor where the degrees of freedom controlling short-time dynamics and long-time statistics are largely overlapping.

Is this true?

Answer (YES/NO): YES